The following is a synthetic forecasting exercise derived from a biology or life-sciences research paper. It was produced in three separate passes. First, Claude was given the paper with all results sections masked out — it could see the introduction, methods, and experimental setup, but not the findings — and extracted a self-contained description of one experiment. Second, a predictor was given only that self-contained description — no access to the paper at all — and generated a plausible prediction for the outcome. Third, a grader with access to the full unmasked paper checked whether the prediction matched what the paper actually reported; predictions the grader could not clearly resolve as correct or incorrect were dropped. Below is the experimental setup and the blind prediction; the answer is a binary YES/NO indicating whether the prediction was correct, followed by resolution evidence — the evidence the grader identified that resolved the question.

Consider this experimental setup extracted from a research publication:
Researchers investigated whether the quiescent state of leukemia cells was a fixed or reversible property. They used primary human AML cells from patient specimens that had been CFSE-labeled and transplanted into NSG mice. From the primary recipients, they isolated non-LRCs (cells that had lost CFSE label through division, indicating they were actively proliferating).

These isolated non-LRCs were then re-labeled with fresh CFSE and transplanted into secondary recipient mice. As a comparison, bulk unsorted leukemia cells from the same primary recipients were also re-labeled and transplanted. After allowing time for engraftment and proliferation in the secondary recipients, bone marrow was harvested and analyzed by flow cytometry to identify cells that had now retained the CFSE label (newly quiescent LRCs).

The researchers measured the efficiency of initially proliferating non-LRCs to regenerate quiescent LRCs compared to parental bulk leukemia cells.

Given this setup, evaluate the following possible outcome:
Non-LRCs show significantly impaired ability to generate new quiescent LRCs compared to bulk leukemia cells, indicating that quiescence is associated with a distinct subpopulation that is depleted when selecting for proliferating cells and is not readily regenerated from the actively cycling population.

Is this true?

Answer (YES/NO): NO